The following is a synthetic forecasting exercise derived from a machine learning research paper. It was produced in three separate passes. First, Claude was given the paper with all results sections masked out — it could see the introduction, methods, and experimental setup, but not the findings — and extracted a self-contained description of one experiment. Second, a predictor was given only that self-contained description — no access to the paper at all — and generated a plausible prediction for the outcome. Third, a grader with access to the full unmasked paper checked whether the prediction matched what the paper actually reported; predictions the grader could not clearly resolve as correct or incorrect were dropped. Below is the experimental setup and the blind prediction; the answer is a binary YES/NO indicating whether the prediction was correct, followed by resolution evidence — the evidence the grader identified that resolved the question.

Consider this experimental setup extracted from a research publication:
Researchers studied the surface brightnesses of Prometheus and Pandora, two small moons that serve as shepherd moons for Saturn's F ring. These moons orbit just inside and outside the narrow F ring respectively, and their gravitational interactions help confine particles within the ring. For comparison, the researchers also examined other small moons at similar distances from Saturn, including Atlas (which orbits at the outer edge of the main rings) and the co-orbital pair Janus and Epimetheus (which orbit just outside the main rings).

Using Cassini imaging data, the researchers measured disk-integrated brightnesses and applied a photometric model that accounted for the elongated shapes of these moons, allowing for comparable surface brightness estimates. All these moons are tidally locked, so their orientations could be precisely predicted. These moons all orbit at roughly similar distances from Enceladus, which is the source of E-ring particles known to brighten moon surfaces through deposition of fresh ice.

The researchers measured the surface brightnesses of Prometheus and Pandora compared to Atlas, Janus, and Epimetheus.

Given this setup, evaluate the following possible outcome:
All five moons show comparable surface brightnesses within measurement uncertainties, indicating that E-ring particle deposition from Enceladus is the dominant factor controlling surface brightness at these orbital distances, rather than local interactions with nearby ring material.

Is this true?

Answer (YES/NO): NO